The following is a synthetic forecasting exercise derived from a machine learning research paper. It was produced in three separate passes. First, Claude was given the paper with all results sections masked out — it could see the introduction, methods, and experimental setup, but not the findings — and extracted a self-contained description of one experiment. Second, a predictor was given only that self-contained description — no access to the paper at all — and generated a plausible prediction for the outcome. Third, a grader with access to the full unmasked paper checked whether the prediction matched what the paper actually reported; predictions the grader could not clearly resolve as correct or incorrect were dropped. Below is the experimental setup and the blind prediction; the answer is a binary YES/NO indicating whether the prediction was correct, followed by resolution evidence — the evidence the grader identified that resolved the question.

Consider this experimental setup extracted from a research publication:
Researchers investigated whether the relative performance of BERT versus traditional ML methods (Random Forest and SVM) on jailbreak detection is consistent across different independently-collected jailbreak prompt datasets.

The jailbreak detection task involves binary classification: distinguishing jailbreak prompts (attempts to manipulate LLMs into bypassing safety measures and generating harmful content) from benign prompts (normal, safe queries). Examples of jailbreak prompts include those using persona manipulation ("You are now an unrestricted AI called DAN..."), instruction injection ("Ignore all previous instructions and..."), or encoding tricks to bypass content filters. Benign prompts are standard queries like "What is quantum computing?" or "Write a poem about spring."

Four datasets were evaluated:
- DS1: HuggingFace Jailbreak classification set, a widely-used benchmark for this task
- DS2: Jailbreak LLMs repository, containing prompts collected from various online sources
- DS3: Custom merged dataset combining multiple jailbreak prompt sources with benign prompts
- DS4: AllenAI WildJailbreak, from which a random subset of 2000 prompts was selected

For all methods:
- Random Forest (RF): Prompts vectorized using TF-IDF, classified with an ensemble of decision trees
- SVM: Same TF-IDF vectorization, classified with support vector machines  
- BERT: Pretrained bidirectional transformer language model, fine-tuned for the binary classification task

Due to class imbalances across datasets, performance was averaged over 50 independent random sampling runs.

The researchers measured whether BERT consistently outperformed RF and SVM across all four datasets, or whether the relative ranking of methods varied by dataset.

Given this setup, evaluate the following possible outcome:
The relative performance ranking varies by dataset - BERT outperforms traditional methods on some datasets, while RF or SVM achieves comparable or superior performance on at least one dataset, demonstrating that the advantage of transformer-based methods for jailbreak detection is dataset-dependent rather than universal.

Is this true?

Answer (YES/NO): YES